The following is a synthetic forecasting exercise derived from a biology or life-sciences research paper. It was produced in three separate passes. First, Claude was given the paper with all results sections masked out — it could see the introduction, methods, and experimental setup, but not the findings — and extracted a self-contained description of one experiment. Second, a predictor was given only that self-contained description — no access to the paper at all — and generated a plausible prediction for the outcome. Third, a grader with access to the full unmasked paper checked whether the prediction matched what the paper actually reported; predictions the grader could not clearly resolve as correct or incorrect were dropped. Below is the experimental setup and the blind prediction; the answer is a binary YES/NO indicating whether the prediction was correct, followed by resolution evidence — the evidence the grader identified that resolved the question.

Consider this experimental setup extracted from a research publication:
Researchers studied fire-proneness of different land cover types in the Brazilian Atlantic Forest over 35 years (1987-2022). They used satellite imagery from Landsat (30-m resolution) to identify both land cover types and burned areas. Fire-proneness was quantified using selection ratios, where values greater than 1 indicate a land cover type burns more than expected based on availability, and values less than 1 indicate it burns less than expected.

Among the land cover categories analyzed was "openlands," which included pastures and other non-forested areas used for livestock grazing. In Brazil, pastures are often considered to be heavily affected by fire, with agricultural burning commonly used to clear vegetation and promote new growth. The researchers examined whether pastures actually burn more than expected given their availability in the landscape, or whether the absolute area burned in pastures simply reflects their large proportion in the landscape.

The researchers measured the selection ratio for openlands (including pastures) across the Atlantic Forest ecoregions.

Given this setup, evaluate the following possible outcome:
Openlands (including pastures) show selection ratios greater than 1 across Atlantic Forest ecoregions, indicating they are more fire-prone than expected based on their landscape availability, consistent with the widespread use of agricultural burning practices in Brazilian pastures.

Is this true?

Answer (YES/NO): NO